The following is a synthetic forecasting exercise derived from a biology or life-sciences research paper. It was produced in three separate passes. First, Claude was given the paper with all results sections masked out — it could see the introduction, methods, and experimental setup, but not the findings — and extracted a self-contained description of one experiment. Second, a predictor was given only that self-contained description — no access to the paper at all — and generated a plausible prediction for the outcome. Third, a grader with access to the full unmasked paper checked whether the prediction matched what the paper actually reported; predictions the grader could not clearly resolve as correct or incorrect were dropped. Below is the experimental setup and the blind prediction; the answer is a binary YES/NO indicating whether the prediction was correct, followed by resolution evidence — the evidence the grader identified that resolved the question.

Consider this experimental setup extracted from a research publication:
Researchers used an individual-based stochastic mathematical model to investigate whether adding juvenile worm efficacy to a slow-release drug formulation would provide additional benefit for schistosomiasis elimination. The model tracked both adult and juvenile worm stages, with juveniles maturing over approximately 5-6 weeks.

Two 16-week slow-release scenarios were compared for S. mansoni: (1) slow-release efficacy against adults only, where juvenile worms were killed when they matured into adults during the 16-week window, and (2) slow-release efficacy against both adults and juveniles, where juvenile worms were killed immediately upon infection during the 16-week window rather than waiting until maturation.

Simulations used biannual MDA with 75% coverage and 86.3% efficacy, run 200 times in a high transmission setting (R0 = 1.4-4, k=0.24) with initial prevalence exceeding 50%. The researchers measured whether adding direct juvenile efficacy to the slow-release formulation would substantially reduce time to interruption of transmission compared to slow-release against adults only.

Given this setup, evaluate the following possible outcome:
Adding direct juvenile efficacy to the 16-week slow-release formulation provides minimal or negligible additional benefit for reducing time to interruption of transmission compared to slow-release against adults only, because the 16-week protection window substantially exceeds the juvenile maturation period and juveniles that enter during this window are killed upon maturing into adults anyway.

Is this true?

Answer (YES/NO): YES